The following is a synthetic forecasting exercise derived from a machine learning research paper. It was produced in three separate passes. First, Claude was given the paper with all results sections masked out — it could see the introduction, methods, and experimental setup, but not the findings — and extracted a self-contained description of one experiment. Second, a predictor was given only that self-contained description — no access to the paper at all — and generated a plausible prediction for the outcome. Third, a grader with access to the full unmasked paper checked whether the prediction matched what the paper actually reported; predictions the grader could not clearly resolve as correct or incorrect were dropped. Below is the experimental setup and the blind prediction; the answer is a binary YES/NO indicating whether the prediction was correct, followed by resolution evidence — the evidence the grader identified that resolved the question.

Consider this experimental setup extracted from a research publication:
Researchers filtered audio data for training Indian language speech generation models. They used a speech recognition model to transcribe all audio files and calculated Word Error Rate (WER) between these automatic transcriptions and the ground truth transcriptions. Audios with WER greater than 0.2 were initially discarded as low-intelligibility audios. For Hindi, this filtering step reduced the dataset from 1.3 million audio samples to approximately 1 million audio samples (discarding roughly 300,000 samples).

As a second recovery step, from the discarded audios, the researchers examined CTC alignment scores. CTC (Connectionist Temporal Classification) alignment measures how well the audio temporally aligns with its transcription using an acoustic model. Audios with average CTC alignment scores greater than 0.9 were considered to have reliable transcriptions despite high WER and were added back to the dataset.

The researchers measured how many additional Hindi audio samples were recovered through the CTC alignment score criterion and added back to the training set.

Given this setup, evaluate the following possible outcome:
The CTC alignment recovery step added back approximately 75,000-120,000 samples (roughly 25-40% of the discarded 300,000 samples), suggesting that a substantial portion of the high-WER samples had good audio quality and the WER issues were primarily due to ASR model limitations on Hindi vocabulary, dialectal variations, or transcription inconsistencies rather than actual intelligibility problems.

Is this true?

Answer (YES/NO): NO